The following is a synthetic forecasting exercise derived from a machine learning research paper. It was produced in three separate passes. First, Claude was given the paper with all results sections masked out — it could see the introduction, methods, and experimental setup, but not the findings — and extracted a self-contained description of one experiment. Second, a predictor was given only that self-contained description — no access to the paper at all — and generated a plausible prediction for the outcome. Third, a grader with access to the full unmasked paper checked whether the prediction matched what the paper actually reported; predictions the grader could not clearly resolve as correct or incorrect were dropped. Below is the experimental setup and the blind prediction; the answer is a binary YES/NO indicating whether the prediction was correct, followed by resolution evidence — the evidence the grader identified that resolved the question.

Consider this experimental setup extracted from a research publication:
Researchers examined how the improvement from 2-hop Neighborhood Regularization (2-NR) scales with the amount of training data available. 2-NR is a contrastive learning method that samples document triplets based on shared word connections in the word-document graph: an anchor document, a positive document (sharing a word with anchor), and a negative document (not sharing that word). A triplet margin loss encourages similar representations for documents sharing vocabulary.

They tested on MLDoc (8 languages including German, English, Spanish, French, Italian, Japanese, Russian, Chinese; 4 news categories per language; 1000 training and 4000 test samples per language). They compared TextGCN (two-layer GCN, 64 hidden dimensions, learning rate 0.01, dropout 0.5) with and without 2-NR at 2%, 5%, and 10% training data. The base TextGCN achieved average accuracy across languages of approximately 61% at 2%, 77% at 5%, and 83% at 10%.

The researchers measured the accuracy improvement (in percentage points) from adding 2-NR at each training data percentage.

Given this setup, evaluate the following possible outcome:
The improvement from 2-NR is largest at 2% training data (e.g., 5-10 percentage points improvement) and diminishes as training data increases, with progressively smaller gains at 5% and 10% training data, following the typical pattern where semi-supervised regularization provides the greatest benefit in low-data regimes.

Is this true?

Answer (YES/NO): NO